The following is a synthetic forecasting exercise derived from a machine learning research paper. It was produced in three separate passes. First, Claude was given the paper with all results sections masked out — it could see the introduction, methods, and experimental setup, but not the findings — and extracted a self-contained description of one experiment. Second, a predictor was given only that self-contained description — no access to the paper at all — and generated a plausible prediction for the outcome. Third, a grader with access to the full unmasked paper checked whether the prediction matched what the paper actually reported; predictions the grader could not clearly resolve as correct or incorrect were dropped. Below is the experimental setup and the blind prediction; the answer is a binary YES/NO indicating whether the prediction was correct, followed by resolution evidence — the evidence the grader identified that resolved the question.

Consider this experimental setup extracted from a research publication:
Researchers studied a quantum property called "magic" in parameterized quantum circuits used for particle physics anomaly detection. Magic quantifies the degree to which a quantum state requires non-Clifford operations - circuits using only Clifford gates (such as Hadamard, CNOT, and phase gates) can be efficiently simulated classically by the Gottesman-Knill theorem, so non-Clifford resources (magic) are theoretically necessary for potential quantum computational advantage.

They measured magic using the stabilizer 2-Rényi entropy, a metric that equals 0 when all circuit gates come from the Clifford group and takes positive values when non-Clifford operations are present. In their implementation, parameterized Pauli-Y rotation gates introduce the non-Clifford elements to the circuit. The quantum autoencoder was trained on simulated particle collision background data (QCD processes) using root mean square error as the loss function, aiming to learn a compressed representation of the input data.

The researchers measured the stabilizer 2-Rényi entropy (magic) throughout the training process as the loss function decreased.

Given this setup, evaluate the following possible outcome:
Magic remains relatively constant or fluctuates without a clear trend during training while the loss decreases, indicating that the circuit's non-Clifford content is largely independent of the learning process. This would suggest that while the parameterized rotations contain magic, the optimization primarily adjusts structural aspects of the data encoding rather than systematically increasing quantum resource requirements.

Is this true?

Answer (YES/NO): NO